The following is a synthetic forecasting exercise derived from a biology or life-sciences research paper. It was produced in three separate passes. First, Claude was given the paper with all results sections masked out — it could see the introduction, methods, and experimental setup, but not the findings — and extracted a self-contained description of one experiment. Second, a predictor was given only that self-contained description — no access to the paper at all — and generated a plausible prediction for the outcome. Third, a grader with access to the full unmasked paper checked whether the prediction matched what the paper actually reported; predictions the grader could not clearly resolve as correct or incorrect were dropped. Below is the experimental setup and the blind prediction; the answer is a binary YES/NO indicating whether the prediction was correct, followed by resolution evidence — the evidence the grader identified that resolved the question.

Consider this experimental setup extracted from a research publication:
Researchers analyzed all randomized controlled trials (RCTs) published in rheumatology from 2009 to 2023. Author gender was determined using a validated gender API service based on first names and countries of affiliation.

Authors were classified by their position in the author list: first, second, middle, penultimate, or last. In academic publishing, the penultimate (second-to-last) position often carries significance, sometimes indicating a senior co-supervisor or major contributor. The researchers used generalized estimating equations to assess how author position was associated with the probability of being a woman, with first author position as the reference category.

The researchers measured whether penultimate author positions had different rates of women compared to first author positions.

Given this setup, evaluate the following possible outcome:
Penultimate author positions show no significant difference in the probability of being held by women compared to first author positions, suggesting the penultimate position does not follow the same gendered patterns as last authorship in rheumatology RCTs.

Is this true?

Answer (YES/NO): NO